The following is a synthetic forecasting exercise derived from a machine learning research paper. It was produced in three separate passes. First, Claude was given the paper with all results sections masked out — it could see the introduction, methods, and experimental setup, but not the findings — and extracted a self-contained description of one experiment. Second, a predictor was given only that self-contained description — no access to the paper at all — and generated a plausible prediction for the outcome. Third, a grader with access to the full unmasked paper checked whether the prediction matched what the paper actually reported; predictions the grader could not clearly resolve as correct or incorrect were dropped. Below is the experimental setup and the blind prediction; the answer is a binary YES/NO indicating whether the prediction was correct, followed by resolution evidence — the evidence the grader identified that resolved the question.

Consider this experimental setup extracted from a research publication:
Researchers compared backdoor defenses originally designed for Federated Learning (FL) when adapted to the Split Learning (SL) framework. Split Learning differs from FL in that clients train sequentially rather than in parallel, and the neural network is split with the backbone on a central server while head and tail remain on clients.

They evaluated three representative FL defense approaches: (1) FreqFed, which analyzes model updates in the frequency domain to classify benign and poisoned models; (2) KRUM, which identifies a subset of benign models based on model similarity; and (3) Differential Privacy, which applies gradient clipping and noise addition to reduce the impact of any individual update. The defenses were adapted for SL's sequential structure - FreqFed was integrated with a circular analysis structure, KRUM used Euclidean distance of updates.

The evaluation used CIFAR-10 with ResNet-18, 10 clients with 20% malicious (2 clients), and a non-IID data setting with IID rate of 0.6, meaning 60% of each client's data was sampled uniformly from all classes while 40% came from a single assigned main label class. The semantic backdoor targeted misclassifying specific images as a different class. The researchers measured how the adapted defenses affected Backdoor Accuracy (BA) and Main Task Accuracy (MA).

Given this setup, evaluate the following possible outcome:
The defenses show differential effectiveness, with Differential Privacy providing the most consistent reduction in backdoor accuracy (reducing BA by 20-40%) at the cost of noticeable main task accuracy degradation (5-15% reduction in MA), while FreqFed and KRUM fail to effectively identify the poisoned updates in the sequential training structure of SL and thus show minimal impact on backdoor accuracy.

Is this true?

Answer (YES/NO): NO